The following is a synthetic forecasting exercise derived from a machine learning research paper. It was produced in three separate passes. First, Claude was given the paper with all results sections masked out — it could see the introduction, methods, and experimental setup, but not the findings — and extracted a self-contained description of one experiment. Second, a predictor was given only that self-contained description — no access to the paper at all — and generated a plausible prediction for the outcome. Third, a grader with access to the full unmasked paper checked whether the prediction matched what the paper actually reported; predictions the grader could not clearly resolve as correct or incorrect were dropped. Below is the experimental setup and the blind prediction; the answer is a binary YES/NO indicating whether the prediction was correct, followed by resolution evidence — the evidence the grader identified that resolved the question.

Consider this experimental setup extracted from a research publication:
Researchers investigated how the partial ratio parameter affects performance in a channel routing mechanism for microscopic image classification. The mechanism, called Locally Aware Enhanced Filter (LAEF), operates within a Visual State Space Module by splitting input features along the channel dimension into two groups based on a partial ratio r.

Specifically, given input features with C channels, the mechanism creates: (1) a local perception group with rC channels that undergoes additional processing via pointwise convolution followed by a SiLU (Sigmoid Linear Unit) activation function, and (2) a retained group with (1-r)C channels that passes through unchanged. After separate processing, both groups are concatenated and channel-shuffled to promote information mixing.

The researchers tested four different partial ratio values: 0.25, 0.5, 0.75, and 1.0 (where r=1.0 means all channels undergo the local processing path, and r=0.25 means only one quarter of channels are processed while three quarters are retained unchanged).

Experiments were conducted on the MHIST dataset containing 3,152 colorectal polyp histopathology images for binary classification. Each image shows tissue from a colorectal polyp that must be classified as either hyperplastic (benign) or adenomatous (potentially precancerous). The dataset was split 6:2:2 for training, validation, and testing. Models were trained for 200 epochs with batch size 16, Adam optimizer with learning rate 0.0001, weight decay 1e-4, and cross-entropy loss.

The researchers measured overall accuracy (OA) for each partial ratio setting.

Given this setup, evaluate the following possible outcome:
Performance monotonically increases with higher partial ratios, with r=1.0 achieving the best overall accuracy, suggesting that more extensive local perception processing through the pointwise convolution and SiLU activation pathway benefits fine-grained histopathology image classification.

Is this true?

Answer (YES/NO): NO